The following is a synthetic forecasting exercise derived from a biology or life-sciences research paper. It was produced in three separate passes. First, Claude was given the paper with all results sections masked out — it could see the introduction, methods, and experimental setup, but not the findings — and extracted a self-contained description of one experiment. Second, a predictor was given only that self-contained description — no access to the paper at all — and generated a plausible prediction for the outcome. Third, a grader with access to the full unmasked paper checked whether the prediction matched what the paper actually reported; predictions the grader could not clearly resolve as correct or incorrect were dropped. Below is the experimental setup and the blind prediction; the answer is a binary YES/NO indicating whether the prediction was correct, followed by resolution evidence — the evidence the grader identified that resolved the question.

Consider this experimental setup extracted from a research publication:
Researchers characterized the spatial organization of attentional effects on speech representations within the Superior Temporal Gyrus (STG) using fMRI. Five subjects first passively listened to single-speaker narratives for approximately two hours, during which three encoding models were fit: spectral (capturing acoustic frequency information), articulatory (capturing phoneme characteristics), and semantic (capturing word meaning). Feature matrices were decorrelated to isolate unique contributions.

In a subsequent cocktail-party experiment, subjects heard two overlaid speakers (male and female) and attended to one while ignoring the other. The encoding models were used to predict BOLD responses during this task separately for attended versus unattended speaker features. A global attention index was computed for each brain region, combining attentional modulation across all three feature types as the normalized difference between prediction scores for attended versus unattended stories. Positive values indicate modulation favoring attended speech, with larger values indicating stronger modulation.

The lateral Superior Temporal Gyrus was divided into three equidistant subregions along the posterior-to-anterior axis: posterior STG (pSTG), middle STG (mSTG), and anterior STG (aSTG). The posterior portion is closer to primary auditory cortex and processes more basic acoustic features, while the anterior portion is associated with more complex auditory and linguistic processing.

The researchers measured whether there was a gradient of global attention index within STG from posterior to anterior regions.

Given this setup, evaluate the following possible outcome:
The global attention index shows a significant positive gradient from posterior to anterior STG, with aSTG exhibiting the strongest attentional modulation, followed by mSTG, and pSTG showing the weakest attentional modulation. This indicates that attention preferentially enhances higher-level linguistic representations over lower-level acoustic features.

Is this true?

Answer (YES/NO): NO